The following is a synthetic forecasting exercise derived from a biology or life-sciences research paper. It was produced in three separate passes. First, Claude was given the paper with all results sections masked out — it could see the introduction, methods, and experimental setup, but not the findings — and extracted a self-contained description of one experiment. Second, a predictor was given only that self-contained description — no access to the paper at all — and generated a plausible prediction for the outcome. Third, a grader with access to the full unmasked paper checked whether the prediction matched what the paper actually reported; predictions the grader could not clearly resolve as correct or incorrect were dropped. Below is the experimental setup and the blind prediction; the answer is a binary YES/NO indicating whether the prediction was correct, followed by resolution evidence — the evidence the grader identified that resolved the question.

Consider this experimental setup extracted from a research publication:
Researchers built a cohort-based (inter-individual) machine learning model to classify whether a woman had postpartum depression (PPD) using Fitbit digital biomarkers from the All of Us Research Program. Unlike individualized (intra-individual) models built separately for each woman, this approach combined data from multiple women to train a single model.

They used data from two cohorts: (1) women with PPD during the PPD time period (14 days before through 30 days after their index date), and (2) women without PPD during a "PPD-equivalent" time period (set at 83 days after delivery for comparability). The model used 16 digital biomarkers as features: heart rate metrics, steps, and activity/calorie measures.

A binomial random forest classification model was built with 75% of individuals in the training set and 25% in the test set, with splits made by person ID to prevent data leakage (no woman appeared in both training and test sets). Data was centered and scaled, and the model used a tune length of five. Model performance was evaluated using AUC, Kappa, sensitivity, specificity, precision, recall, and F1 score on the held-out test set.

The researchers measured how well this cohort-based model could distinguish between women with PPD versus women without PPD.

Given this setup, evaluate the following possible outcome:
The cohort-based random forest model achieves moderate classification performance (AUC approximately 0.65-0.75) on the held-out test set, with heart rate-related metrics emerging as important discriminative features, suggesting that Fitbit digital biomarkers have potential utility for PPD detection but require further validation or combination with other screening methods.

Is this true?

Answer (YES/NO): NO